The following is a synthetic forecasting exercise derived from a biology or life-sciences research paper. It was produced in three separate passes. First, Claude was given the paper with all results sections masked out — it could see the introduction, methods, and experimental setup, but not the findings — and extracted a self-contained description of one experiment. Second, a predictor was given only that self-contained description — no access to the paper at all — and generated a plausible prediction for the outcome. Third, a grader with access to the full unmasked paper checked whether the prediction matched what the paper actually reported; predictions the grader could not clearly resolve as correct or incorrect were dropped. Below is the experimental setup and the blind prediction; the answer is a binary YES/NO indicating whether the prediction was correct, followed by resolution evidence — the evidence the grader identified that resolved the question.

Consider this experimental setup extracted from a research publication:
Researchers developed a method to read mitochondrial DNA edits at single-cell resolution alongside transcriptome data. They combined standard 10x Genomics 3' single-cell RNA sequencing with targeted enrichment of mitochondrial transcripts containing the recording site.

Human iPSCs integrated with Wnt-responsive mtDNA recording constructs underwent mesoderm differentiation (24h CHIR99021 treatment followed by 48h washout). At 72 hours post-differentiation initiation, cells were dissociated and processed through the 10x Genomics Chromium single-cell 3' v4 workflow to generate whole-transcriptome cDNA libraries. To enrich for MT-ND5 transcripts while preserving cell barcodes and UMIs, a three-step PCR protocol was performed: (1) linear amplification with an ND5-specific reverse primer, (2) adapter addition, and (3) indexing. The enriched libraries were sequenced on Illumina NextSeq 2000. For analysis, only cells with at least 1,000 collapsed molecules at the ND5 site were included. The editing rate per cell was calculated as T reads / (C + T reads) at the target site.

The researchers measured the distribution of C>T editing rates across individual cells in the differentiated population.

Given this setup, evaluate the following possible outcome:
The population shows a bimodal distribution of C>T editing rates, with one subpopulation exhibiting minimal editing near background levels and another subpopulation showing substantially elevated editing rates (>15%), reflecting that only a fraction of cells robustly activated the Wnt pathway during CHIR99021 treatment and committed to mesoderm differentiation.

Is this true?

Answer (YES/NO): NO